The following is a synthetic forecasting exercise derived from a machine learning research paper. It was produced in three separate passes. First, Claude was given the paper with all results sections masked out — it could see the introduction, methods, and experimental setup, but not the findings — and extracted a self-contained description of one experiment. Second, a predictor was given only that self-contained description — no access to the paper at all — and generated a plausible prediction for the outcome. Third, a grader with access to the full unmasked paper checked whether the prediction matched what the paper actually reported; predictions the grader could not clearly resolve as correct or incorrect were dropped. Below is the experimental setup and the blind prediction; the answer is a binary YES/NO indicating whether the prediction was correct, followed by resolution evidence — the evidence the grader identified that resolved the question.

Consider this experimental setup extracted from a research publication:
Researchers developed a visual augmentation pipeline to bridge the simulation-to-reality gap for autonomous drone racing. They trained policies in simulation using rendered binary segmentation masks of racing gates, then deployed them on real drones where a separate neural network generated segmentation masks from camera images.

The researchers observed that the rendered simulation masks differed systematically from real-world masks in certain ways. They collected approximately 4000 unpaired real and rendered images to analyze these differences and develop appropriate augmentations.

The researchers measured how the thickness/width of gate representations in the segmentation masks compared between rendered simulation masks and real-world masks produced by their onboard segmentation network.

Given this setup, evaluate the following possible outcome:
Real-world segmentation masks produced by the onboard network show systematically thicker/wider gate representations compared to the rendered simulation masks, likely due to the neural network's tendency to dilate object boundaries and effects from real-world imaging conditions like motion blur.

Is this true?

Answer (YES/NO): NO